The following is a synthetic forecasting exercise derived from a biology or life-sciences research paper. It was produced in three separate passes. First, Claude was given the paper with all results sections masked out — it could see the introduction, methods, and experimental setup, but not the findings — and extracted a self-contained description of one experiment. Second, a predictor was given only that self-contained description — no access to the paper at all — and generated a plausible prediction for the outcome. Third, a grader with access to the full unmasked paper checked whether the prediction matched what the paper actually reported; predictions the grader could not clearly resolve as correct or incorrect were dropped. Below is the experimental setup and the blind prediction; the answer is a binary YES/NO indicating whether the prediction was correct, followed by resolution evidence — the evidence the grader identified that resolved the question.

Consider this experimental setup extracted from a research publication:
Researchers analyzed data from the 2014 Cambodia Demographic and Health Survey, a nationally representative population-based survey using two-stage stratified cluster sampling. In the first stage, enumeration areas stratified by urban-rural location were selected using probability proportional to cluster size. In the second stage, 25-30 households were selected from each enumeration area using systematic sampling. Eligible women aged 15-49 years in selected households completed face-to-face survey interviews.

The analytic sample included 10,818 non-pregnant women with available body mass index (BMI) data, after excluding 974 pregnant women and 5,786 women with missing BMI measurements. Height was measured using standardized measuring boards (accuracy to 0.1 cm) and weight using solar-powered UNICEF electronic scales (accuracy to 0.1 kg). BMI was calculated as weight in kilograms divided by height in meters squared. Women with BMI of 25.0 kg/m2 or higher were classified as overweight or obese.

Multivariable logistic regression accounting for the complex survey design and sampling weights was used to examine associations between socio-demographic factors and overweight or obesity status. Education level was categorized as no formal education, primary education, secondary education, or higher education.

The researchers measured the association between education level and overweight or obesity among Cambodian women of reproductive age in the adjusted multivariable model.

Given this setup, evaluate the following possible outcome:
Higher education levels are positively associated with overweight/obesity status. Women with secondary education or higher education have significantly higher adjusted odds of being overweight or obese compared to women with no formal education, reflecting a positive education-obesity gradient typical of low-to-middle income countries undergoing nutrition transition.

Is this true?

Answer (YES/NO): NO